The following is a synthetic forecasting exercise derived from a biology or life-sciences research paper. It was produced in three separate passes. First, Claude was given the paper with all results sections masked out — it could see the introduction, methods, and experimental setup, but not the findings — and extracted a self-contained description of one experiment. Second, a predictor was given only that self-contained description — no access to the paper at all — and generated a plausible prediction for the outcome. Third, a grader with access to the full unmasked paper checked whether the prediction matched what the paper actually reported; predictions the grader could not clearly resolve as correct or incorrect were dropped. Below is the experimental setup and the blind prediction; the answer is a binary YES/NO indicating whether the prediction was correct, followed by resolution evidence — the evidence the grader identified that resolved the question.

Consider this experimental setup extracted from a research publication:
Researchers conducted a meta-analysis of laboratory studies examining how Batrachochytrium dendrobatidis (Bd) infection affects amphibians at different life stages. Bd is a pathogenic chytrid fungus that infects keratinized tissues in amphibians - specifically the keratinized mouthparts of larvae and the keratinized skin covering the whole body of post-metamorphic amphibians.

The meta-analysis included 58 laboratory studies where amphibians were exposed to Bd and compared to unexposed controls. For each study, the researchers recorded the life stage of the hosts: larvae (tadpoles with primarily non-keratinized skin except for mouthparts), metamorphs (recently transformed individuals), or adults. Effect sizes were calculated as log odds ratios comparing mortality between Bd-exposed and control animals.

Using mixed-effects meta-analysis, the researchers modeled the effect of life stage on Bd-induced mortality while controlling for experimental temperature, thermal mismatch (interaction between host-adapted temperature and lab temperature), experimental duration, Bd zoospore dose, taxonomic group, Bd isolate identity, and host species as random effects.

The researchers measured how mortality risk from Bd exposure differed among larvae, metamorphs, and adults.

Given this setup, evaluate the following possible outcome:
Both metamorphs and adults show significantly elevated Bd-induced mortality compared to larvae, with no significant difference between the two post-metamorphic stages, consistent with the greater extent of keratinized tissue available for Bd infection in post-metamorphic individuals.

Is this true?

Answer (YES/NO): NO